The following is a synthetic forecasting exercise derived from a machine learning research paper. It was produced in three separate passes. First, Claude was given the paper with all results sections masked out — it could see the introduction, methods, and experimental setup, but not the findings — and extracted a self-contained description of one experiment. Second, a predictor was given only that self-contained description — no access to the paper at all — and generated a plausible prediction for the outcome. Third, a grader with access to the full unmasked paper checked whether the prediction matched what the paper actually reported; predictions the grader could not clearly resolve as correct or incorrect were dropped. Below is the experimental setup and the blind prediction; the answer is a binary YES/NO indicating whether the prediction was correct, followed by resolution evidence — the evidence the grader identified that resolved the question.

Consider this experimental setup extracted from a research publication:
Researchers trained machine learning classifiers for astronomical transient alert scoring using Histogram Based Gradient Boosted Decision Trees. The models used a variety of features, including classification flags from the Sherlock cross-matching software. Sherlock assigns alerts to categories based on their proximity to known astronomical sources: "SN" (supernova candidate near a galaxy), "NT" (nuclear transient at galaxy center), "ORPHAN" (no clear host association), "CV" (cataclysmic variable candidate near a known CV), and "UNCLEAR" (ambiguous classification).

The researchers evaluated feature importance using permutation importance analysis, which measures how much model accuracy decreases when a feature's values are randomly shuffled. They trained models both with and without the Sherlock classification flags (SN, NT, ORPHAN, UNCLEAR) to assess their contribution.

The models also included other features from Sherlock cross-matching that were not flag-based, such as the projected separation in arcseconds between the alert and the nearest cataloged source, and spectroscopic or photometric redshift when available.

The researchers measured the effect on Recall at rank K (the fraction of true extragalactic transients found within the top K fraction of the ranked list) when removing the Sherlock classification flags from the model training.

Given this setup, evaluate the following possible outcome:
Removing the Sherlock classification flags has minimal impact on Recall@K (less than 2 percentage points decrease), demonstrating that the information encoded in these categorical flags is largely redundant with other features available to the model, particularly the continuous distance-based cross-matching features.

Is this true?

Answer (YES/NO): YES